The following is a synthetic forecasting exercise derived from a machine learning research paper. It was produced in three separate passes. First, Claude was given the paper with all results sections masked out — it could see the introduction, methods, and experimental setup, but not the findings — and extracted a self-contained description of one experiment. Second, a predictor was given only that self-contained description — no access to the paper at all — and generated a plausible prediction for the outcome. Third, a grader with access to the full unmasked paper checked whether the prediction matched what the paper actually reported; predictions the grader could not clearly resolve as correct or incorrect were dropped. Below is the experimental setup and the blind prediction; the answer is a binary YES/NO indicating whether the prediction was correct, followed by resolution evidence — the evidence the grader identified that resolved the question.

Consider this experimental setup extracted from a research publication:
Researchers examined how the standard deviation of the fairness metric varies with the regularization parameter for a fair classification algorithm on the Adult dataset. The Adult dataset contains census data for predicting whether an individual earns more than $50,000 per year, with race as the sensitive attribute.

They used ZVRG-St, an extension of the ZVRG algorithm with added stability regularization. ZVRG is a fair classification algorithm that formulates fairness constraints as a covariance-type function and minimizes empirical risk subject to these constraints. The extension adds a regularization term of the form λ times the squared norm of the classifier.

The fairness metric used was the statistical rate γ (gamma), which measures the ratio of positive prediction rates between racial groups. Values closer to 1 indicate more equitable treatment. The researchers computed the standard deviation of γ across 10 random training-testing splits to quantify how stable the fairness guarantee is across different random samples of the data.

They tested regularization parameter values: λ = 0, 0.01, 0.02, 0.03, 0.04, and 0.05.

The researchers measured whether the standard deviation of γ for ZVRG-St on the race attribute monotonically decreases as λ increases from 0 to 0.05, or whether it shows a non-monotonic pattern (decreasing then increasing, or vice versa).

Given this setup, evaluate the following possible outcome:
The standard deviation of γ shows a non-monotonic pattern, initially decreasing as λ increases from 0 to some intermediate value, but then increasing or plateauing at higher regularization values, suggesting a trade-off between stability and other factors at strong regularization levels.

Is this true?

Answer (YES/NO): NO